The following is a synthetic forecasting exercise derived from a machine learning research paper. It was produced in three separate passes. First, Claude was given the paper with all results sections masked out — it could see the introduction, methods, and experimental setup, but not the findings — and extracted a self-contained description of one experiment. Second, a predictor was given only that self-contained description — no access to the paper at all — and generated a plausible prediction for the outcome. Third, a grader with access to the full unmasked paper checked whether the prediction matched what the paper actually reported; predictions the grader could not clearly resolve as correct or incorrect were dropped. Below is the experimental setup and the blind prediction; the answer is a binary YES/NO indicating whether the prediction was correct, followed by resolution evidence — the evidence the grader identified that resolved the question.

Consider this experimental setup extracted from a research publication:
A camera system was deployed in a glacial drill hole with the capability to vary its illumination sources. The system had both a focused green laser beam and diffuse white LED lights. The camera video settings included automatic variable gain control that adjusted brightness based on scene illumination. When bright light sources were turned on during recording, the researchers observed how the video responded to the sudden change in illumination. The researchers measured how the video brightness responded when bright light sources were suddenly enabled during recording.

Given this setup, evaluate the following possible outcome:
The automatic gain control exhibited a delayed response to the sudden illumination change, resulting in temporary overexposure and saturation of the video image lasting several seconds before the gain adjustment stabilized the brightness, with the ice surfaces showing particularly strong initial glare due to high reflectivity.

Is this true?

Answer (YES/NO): NO